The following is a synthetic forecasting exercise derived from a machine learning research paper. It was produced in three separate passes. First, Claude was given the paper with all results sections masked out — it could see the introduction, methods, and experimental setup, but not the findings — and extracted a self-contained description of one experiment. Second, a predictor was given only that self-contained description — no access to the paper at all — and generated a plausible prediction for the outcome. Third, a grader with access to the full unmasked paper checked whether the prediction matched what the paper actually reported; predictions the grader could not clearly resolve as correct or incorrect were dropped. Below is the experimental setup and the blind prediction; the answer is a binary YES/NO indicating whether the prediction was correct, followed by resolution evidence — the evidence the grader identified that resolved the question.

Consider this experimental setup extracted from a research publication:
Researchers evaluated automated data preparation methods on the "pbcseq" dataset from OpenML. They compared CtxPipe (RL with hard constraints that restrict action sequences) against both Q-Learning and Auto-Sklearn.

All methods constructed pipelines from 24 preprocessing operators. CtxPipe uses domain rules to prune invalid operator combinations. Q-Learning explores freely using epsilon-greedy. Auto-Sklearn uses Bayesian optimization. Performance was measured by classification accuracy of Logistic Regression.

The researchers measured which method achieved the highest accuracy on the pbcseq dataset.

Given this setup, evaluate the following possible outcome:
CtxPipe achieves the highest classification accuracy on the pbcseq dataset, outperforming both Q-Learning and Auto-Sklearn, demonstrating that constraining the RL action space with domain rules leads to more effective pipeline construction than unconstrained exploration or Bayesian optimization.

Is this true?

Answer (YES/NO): YES